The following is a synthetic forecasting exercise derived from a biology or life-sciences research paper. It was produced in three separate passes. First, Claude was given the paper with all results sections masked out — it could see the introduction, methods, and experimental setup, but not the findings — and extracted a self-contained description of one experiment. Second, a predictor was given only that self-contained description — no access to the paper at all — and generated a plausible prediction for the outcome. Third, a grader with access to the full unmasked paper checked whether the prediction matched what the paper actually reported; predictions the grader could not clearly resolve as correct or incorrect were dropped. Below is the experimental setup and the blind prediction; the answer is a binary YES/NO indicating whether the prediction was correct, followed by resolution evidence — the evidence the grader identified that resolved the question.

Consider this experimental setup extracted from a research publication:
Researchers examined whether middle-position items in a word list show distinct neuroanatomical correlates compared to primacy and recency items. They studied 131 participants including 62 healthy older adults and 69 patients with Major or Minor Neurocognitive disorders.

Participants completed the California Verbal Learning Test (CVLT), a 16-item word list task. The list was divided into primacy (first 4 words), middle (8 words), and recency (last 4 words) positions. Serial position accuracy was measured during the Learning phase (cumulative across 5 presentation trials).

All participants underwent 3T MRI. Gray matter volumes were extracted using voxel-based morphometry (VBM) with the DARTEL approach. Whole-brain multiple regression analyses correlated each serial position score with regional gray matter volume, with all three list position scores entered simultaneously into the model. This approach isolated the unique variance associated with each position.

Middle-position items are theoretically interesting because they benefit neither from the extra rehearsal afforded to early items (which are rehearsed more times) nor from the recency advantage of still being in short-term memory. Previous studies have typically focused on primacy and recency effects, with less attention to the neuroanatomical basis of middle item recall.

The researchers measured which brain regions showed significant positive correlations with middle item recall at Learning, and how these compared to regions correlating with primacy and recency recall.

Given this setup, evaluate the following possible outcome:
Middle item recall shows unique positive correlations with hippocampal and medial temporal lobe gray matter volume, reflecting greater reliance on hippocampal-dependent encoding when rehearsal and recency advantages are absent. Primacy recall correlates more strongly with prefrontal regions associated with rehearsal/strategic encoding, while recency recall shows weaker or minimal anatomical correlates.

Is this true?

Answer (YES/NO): NO